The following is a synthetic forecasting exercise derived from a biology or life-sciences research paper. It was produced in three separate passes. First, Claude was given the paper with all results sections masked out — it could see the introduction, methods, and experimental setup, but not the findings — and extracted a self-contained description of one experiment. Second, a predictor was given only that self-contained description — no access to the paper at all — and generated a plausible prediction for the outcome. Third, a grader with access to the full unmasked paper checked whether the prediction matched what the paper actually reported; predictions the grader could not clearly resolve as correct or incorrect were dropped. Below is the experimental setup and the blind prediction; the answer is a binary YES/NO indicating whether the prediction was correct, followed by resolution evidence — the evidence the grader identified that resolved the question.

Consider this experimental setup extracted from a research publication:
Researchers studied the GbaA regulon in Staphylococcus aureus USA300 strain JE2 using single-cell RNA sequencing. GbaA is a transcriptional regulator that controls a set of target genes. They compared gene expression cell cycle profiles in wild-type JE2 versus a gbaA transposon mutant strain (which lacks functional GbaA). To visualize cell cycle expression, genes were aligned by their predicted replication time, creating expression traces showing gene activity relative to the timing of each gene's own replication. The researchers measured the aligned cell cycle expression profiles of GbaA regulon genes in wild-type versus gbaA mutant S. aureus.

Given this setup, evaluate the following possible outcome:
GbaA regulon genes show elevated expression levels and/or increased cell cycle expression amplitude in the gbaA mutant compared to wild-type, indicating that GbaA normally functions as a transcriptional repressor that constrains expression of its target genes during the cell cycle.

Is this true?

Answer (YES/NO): YES